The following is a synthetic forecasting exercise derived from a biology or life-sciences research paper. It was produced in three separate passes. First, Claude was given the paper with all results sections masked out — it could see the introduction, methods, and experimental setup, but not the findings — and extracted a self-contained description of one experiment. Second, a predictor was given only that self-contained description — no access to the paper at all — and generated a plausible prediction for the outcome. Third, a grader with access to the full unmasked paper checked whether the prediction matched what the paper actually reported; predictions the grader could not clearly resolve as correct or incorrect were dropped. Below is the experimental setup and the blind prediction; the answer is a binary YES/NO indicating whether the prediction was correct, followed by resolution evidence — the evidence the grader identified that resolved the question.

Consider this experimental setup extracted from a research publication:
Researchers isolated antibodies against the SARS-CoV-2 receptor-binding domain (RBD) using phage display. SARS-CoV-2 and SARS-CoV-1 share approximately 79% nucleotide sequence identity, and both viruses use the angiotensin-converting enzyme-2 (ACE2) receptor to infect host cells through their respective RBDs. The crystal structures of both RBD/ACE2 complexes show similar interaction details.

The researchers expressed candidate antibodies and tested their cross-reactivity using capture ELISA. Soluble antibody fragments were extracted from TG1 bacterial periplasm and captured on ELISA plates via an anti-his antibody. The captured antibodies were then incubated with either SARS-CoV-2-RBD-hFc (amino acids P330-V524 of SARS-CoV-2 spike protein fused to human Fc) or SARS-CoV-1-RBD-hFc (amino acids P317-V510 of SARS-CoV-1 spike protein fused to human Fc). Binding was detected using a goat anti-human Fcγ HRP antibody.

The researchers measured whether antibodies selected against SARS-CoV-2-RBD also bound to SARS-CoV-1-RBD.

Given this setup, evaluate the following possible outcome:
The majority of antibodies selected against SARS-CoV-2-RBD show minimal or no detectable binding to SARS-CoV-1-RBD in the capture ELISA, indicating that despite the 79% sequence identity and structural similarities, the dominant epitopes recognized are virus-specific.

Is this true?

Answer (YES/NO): YES